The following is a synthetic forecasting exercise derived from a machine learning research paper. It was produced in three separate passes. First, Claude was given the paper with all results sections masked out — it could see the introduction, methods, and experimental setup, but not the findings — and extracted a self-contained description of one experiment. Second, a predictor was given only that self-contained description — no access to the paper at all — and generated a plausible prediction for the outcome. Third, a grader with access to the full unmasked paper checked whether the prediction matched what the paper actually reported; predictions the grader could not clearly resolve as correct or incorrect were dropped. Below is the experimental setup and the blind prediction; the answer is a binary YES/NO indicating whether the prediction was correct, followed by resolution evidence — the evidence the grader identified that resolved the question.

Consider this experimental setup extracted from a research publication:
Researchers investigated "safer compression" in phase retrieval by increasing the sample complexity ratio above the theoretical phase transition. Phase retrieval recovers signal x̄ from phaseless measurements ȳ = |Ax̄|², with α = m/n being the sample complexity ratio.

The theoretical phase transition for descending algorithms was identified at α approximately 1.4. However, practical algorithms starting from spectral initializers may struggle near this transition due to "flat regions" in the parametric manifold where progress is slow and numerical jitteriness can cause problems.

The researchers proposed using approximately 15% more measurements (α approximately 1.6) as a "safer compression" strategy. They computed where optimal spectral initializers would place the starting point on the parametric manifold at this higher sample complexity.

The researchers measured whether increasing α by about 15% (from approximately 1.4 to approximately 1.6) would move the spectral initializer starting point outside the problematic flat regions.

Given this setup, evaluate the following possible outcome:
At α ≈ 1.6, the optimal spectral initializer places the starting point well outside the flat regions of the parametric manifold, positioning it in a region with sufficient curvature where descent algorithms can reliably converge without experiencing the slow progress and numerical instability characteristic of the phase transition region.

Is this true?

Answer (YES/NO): YES